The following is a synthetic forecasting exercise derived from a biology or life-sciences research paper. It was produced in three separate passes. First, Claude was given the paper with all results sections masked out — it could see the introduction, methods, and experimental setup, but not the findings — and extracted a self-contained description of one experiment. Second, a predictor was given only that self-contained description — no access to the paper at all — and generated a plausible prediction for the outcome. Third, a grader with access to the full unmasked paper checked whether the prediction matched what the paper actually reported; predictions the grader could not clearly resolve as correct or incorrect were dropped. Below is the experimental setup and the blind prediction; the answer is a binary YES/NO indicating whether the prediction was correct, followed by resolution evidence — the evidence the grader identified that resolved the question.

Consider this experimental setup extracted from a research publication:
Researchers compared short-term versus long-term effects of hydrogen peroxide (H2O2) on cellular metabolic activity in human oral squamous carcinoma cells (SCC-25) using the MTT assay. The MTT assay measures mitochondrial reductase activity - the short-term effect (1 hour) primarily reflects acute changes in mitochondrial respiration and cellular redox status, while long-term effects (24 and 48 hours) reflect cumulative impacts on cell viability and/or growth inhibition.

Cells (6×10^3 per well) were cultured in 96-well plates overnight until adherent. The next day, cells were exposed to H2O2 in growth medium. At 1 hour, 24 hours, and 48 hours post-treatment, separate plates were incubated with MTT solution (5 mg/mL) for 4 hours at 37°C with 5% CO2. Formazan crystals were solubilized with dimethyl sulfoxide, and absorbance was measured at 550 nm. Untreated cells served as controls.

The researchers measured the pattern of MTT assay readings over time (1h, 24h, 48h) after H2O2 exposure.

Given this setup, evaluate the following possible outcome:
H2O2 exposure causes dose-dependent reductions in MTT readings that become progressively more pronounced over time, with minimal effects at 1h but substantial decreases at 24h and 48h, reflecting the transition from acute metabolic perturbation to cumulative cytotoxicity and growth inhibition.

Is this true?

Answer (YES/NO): NO